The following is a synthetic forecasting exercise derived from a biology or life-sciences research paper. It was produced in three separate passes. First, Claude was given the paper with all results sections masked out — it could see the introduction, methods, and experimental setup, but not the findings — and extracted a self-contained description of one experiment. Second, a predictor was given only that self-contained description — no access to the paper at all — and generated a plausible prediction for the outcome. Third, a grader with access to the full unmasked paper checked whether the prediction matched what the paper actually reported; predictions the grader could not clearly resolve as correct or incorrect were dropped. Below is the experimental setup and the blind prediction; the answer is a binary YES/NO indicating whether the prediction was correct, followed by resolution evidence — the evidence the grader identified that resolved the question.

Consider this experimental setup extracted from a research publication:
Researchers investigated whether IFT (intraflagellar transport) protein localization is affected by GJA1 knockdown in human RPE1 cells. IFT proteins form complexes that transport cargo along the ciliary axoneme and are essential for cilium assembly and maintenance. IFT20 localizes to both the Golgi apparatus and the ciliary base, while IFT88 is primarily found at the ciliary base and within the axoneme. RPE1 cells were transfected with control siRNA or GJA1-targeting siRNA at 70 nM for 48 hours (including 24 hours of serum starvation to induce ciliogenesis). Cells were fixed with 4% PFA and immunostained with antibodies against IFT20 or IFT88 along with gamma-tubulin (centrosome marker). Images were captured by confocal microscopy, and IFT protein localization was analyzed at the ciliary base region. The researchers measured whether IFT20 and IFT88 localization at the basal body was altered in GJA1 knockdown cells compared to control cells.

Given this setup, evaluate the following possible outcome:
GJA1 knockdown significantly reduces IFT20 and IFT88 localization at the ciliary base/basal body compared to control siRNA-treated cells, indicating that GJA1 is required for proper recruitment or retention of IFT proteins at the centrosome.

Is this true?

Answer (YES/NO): NO